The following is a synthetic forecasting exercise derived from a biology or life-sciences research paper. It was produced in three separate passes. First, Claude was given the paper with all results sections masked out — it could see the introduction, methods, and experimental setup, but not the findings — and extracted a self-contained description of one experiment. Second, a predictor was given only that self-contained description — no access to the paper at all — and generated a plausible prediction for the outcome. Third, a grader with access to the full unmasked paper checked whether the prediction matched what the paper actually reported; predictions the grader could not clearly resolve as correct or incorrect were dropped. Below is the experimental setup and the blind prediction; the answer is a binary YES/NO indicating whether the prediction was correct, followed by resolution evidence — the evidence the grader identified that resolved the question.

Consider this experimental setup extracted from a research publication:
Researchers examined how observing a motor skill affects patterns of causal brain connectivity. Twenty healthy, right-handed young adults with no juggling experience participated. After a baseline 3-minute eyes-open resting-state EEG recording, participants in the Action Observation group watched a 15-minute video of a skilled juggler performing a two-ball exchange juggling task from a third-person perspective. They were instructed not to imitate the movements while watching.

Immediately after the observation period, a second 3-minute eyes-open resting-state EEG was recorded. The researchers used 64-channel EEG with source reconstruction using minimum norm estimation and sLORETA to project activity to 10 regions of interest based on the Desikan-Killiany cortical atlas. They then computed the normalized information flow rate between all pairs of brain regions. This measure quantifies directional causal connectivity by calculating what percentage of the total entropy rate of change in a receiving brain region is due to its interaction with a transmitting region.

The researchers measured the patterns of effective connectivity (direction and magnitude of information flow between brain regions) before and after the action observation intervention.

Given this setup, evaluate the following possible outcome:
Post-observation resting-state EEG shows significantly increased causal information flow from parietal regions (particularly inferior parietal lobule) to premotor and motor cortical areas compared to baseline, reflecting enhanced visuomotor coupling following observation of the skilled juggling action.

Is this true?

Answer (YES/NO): NO